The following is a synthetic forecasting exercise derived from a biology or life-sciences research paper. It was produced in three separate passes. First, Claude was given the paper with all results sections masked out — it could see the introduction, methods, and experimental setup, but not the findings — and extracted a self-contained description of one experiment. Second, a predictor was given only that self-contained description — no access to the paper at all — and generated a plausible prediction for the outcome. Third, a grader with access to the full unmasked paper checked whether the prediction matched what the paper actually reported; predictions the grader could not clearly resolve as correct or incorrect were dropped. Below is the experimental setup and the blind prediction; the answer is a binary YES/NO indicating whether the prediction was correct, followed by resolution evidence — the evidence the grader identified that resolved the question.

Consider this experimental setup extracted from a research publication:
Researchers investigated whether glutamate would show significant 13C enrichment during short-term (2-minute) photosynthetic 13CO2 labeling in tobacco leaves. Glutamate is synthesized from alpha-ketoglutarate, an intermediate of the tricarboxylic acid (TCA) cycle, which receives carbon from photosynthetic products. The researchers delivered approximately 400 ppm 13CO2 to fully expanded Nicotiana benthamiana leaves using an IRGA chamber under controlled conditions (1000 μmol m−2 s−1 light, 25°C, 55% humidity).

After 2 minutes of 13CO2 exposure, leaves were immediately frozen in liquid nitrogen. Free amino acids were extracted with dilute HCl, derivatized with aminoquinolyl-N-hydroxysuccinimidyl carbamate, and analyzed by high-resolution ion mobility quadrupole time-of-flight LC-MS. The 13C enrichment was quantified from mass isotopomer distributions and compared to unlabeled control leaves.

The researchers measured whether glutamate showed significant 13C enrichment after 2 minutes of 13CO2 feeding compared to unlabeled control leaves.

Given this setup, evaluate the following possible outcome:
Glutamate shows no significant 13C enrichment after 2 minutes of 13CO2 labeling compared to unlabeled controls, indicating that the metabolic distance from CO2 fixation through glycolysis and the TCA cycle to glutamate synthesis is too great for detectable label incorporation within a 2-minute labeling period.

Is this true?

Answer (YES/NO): YES